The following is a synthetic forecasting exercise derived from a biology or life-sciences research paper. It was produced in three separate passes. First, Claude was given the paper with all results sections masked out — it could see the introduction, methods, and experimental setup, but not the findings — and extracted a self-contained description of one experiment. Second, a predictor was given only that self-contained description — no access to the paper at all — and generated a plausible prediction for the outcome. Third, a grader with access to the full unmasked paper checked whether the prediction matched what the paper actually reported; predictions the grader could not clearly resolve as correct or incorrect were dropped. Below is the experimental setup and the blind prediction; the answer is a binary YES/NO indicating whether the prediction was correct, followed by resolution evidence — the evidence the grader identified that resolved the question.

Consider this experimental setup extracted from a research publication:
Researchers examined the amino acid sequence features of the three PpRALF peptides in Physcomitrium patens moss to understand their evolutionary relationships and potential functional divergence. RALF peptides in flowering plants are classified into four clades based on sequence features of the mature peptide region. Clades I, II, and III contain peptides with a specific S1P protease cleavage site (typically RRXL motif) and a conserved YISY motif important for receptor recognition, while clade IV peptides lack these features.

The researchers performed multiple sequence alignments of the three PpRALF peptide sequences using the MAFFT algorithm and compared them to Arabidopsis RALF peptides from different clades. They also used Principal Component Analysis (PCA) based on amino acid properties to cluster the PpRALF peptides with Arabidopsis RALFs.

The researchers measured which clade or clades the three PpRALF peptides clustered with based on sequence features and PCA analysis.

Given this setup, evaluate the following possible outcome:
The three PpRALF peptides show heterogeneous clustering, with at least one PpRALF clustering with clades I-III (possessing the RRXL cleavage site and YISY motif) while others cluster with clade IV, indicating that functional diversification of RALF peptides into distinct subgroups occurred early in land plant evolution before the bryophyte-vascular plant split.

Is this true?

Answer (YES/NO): NO